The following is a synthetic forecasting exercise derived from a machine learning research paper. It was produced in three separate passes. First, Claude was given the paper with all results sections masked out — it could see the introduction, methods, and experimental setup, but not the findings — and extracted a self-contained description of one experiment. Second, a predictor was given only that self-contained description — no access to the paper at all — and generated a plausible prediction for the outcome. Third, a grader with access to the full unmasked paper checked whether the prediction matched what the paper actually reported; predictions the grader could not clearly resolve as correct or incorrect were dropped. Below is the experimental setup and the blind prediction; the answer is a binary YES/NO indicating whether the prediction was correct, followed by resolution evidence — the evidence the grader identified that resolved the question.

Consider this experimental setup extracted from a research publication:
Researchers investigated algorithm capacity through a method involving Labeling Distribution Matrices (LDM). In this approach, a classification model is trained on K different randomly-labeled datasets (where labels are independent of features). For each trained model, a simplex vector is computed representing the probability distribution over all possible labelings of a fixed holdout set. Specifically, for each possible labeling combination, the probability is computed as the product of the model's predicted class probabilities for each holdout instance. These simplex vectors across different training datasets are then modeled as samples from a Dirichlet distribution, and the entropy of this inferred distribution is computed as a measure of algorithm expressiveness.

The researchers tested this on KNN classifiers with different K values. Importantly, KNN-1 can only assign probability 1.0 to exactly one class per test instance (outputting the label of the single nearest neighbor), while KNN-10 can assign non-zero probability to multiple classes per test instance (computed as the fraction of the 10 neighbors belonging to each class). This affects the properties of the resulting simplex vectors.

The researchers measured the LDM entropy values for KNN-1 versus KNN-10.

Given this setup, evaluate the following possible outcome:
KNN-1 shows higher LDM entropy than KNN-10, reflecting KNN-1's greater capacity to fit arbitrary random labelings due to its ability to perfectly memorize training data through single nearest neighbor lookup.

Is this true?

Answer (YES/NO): NO